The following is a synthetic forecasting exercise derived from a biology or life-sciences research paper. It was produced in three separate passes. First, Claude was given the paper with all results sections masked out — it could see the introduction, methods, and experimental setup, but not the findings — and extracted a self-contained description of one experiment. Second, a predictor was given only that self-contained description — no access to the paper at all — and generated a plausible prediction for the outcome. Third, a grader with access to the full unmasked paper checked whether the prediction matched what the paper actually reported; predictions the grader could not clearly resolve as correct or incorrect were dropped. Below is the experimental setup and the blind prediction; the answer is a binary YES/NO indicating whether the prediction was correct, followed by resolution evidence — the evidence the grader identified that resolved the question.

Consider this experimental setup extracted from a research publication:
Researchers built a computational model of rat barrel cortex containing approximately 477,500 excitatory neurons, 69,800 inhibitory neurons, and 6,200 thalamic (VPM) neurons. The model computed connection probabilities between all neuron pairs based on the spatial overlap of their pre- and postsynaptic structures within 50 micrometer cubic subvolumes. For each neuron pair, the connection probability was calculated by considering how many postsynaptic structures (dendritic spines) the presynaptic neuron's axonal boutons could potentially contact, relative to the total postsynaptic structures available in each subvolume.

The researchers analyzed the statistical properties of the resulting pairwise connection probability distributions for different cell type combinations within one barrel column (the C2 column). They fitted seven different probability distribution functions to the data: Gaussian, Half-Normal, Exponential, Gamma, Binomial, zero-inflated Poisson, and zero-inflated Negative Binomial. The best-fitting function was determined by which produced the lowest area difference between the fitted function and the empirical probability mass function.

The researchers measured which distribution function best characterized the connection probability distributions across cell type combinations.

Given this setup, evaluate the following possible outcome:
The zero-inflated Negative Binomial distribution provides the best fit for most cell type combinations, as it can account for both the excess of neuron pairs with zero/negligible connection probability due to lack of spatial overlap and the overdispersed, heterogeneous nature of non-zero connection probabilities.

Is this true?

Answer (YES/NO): NO